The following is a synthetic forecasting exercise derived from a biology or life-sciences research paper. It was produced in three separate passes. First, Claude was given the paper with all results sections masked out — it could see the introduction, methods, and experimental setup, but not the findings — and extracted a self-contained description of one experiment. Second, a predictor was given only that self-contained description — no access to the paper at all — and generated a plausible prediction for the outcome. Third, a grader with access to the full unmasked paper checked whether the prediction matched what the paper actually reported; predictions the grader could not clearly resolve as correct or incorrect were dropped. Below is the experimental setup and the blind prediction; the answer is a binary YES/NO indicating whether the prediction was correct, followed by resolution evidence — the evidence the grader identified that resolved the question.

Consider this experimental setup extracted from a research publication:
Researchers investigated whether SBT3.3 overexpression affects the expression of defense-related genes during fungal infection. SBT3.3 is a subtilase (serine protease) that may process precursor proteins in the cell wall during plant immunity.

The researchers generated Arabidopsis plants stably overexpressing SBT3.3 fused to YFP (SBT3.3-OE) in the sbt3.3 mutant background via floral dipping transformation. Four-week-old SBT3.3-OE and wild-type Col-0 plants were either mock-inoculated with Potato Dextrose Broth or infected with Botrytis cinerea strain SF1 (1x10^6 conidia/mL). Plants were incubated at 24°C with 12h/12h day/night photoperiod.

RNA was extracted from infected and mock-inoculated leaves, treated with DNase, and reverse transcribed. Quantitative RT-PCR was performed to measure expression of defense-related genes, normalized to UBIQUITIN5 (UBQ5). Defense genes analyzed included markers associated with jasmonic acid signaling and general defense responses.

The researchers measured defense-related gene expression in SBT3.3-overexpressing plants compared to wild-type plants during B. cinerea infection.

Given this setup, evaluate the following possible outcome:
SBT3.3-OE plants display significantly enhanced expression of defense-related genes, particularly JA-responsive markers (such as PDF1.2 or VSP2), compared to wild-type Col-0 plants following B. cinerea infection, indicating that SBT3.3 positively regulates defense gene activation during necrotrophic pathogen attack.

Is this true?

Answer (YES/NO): NO